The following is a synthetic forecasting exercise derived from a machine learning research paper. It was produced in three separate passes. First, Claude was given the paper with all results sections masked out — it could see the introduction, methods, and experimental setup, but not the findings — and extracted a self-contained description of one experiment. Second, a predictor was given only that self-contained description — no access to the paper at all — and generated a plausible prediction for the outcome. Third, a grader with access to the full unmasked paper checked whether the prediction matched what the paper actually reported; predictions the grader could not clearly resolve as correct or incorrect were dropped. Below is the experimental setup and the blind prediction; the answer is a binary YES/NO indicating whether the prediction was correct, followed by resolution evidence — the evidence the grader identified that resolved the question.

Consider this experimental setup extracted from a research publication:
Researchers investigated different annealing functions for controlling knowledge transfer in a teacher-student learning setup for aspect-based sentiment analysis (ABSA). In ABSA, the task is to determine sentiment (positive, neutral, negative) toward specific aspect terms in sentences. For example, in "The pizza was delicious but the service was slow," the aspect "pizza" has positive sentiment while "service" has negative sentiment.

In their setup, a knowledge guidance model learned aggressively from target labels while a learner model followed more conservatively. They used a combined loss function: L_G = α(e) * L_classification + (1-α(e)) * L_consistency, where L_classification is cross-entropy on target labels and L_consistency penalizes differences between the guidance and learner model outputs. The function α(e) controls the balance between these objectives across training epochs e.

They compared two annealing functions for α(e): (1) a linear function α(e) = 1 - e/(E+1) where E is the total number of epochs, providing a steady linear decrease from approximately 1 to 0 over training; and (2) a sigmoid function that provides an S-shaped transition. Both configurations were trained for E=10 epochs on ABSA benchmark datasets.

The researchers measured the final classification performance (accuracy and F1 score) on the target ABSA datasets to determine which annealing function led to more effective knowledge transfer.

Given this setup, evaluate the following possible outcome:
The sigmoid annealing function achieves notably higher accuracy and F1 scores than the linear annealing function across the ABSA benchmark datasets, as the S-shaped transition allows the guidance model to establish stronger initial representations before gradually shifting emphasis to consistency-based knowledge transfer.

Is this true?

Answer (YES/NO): NO